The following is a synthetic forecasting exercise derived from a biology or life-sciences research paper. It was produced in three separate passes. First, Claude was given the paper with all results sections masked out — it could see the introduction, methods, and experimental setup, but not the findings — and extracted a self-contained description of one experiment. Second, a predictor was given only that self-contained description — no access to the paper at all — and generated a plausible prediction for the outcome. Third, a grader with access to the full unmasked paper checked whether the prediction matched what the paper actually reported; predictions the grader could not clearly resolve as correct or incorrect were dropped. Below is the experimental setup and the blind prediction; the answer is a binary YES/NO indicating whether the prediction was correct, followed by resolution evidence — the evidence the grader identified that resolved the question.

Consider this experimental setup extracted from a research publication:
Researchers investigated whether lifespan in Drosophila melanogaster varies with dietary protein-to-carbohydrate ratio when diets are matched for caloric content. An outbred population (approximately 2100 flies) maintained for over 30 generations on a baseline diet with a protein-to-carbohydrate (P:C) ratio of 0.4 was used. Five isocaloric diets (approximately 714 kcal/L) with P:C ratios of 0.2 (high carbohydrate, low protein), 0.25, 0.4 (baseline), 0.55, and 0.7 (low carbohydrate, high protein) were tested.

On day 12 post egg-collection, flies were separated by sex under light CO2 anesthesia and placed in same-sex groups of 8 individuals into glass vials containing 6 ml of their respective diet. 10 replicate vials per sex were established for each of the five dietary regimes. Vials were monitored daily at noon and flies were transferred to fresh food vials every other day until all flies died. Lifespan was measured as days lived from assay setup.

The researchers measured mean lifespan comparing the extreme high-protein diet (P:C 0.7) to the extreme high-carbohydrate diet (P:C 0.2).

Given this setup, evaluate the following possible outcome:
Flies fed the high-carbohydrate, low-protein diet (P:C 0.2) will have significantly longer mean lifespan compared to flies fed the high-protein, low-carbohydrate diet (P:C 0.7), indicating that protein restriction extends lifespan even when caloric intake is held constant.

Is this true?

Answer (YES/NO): NO